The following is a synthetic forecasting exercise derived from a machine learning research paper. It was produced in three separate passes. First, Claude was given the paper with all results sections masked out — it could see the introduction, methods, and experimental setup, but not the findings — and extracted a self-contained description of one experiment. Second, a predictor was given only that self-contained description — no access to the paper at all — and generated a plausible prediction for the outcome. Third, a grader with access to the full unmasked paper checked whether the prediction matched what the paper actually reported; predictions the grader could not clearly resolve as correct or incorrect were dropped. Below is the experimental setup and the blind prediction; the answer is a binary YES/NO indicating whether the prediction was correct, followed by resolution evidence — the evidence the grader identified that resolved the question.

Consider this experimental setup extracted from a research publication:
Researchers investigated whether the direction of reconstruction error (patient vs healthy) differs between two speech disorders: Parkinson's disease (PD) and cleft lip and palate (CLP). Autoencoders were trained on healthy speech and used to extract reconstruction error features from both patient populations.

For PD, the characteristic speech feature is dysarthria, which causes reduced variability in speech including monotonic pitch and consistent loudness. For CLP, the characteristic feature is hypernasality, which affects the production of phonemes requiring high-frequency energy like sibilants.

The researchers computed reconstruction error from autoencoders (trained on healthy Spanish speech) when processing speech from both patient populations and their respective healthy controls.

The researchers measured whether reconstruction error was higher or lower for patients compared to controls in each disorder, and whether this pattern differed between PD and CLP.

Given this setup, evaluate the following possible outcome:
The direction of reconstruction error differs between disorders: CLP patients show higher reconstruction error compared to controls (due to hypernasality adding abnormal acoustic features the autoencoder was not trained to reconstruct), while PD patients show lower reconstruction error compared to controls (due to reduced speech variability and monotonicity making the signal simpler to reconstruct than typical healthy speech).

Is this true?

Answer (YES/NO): YES